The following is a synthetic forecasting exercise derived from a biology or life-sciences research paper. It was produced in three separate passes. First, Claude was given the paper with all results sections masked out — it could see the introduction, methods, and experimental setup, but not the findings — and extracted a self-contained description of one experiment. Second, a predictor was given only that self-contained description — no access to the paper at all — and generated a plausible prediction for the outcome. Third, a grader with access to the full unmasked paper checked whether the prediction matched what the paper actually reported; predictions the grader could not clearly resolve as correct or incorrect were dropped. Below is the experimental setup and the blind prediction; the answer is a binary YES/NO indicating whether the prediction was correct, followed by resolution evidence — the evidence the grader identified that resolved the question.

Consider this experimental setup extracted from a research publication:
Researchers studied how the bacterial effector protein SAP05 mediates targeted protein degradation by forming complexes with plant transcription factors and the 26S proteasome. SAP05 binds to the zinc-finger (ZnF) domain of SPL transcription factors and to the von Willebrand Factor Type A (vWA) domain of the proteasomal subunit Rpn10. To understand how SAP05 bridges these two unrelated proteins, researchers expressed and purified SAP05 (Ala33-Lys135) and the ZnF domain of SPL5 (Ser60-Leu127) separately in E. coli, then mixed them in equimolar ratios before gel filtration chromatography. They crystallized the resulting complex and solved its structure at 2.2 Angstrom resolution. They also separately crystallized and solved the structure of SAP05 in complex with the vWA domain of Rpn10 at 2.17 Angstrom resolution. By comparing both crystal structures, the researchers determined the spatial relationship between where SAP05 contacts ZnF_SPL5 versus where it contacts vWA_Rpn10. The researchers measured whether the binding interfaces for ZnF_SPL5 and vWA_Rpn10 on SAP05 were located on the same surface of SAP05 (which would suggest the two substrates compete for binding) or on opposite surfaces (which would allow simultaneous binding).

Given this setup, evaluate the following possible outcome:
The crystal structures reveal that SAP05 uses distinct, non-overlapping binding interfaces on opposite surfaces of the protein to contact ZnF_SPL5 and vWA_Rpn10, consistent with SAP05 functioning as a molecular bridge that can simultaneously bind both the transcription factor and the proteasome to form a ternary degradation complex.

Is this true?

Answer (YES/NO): YES